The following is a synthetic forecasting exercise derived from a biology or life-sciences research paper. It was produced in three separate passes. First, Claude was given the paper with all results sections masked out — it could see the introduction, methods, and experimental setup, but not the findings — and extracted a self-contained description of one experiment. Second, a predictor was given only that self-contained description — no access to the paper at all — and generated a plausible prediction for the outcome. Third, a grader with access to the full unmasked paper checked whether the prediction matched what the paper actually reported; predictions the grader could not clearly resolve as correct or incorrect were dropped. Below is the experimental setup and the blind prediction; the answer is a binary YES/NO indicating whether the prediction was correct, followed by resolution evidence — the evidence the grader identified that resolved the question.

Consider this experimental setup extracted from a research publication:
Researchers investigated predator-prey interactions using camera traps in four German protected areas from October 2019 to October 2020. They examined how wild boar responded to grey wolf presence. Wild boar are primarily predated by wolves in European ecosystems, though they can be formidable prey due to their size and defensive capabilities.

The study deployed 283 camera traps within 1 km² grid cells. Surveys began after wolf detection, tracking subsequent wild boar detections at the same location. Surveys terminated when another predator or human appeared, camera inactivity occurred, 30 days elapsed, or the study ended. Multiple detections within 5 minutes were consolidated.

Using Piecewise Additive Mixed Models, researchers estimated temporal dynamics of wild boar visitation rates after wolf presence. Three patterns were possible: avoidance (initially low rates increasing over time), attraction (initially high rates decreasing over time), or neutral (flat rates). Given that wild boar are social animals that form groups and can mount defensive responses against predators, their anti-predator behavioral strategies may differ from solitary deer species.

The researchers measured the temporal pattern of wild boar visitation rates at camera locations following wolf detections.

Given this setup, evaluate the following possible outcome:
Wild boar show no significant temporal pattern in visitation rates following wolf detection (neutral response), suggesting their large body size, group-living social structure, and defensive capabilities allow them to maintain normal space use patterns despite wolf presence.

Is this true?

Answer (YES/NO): YES